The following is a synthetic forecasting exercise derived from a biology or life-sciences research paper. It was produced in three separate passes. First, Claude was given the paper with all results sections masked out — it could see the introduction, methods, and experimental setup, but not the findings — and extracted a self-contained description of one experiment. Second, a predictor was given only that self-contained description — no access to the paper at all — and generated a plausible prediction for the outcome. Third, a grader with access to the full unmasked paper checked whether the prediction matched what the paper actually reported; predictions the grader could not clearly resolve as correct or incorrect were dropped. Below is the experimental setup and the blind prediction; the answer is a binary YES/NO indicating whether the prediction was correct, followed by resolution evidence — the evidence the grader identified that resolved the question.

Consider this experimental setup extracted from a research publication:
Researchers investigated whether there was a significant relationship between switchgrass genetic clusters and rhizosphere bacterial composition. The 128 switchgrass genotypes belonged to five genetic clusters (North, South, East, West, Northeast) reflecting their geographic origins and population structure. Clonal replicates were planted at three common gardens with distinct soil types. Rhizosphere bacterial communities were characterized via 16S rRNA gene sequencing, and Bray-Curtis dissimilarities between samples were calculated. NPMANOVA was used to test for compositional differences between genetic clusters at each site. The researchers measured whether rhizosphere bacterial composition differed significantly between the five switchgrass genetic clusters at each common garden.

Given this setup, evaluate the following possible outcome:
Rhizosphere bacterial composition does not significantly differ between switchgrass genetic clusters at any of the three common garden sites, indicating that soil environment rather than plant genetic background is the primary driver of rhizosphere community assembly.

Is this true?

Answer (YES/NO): NO